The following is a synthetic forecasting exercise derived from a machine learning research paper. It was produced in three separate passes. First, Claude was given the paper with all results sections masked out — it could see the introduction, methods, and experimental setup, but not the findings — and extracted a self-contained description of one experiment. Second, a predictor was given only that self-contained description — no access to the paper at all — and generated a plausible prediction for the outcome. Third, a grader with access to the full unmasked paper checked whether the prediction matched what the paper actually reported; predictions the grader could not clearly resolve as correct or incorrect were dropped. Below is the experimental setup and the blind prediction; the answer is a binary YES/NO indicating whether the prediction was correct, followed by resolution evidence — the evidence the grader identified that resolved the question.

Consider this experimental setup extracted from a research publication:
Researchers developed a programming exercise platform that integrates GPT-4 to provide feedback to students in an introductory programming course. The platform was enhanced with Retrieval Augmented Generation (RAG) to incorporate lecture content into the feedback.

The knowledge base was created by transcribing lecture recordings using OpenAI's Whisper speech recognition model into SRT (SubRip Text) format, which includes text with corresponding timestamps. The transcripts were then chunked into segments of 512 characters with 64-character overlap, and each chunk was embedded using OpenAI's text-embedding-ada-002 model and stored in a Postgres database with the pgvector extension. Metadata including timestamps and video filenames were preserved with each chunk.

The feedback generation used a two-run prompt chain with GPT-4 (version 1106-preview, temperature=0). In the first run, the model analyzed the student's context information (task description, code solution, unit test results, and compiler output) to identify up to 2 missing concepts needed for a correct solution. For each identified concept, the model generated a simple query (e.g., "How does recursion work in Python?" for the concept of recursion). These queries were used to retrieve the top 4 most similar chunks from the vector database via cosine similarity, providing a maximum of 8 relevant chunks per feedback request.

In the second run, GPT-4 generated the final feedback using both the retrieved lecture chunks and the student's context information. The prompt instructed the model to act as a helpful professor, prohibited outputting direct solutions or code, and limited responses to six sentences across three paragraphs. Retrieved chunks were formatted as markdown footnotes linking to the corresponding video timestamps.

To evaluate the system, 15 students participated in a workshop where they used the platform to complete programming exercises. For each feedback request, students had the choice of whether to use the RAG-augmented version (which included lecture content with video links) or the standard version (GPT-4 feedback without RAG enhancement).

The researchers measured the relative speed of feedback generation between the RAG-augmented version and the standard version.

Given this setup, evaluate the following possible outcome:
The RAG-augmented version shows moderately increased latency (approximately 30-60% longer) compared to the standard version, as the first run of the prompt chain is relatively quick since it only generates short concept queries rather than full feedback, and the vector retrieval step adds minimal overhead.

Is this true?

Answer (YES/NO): NO